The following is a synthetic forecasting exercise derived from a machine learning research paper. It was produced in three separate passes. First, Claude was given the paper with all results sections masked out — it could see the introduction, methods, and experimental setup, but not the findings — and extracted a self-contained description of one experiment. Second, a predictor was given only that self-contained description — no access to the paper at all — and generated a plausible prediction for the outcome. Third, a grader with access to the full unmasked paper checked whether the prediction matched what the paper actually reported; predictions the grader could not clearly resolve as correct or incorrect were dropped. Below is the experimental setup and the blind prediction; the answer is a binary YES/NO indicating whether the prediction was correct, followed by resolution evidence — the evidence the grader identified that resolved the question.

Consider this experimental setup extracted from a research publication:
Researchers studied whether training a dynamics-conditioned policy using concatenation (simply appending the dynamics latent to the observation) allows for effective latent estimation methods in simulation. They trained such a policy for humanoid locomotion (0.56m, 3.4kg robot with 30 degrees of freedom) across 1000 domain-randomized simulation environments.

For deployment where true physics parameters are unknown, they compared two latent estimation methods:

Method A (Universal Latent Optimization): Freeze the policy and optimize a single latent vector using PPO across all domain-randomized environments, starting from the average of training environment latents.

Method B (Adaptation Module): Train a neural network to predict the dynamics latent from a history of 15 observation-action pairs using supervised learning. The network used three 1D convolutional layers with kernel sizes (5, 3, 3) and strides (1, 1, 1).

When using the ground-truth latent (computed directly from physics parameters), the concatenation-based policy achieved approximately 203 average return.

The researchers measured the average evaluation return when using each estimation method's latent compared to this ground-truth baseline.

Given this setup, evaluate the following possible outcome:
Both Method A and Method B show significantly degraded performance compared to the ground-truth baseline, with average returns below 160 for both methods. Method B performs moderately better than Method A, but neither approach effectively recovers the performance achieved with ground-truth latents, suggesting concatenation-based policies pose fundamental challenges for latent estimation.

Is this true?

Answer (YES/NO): NO